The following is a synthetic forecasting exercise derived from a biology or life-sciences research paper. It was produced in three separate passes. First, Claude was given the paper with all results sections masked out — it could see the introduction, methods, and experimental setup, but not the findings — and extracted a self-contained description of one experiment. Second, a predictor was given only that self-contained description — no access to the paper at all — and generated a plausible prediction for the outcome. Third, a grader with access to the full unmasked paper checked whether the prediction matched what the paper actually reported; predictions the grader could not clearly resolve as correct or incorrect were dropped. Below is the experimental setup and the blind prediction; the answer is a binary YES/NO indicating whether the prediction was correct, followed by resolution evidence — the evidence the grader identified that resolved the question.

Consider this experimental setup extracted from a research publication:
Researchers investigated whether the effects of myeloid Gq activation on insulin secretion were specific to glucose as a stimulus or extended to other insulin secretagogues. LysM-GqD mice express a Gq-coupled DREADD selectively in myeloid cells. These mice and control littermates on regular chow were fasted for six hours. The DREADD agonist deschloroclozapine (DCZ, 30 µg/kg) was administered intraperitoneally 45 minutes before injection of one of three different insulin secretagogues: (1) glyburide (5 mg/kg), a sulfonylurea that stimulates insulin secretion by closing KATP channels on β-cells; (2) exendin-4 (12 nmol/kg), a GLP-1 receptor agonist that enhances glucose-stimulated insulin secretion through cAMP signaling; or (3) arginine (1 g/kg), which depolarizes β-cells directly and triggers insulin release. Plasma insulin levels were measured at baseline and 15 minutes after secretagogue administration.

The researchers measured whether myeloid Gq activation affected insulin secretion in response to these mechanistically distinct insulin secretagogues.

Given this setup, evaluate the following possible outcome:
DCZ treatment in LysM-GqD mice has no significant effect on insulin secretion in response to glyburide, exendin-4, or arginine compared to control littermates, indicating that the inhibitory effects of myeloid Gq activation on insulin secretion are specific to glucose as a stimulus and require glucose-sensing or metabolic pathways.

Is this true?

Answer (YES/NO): NO